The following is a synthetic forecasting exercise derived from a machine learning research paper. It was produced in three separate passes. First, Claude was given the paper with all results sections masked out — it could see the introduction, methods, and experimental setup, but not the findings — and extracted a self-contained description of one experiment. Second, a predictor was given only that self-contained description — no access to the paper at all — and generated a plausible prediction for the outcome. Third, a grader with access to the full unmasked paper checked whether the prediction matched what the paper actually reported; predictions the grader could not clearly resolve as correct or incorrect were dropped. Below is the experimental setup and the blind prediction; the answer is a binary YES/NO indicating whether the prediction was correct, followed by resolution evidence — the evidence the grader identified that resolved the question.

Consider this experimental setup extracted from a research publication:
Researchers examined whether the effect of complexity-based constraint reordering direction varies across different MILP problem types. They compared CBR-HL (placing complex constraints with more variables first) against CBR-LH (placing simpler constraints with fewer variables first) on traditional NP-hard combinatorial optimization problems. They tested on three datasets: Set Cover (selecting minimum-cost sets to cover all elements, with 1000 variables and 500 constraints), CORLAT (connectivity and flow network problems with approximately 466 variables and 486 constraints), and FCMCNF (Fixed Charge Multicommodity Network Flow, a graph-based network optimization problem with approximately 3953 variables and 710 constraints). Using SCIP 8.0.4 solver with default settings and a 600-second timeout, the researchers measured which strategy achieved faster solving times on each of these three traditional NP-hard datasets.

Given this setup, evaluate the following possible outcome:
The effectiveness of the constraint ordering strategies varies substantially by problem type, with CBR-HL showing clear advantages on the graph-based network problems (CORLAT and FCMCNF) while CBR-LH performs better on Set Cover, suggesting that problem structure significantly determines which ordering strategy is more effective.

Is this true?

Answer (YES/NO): NO